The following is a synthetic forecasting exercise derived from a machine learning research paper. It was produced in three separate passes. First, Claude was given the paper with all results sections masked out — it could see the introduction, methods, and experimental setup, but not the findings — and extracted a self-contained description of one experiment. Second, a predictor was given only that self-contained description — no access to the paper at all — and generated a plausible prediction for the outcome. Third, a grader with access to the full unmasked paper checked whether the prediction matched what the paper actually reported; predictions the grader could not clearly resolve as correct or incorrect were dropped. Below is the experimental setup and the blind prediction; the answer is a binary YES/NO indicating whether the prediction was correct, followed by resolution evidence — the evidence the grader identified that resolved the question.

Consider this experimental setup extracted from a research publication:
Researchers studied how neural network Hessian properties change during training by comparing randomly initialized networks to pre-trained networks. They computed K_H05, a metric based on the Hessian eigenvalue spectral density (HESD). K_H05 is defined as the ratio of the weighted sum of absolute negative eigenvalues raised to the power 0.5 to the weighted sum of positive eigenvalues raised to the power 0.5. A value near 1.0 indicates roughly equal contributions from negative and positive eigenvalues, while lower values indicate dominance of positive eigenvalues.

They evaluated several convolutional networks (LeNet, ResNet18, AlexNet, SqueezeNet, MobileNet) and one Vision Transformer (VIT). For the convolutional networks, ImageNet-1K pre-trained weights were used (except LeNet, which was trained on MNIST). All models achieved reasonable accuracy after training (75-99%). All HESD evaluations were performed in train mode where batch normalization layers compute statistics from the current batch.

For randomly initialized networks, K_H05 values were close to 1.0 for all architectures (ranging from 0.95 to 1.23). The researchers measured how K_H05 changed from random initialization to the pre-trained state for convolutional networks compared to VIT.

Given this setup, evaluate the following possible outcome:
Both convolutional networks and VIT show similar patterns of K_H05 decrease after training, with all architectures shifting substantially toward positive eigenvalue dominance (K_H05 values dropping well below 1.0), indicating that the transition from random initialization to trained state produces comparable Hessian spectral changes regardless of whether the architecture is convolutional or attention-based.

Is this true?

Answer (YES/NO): NO